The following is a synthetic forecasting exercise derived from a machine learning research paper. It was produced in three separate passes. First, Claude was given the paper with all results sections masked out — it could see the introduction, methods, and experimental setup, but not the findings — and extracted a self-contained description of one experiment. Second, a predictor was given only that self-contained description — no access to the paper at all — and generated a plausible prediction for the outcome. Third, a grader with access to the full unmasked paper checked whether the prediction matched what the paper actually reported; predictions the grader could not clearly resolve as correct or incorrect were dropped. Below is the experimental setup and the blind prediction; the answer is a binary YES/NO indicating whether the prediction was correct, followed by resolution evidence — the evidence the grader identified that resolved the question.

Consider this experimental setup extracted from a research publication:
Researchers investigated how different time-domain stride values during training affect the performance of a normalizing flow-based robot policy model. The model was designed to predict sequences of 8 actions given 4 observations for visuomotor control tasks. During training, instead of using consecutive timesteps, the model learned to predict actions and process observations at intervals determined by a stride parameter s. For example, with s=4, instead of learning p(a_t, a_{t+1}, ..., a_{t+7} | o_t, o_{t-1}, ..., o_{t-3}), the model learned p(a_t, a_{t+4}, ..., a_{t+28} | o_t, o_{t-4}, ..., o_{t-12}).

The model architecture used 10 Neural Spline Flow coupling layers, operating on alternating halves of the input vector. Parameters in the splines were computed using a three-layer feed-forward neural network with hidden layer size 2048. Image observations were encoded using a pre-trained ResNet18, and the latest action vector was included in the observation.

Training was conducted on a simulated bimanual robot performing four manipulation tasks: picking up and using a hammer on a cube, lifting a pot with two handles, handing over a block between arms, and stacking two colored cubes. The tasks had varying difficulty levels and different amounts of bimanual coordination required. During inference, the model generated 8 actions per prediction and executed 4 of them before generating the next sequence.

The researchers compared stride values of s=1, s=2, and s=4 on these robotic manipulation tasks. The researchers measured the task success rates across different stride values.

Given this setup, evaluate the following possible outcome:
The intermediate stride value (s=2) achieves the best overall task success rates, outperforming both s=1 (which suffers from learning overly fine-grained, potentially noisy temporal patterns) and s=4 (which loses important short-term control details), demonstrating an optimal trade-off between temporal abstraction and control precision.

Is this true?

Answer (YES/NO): NO